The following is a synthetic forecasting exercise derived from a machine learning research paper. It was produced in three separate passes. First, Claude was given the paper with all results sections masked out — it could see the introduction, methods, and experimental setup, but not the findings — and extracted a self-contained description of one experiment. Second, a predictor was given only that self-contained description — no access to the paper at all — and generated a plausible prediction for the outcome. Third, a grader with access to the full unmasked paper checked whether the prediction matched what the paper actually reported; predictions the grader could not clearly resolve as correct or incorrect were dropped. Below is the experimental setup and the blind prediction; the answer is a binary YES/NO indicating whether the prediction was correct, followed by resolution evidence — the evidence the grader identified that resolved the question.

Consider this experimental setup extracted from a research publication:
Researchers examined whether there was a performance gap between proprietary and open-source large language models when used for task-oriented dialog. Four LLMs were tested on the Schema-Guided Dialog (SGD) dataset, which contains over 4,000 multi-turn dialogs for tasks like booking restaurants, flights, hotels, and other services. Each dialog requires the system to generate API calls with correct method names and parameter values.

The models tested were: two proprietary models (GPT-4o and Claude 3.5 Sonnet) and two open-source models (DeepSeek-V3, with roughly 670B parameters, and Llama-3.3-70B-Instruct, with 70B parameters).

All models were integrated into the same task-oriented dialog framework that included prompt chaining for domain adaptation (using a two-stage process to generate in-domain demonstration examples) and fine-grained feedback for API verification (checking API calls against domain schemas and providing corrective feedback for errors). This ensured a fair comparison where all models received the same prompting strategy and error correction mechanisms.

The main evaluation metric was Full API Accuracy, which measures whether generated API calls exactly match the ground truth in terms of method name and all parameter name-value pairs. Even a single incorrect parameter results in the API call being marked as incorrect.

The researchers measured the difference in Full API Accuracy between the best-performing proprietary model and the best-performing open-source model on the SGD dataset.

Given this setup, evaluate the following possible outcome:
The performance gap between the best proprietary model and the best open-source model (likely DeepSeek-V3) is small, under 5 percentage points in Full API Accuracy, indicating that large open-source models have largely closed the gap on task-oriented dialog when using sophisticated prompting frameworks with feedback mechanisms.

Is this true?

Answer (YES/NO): NO